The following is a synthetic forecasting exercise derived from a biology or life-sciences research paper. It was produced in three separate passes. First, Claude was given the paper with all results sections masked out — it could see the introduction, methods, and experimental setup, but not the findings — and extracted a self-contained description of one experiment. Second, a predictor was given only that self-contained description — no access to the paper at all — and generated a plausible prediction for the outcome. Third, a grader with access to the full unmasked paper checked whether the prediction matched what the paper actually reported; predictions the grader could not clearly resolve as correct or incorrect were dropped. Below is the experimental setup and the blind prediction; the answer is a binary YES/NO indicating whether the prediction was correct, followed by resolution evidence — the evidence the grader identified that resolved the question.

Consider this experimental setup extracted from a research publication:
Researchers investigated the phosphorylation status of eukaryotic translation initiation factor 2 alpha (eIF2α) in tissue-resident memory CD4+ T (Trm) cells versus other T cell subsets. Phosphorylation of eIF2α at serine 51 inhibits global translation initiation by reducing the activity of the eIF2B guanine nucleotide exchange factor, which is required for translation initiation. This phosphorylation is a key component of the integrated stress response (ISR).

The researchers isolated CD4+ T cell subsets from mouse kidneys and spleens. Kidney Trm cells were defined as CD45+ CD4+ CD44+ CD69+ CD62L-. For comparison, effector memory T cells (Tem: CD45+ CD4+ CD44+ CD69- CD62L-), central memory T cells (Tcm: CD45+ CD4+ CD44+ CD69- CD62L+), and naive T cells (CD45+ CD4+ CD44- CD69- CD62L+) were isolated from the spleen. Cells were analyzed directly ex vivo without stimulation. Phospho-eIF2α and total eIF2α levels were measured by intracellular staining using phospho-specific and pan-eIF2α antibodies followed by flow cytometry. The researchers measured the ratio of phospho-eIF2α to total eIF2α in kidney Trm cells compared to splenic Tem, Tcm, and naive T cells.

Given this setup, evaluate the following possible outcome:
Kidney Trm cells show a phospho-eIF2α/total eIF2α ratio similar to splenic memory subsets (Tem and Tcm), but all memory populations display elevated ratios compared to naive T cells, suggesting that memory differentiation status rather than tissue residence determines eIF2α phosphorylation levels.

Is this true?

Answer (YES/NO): NO